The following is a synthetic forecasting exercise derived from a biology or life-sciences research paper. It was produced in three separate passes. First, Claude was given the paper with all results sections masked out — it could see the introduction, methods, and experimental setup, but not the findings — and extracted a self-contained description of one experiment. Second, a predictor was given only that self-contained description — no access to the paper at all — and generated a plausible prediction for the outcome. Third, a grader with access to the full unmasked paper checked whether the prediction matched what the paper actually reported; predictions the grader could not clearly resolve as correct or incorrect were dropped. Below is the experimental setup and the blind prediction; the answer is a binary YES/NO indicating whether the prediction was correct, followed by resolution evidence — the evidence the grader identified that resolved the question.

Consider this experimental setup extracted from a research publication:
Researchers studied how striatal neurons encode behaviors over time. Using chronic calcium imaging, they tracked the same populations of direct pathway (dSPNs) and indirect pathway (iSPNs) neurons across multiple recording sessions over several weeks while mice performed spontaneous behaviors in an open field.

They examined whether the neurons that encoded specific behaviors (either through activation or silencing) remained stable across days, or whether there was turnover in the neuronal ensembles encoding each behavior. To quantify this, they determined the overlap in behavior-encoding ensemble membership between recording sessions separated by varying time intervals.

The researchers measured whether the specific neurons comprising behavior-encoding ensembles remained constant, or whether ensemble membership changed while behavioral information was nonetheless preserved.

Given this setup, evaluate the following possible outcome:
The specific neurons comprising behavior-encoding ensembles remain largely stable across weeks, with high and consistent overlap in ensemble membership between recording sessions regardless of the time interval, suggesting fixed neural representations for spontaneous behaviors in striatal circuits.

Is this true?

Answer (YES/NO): NO